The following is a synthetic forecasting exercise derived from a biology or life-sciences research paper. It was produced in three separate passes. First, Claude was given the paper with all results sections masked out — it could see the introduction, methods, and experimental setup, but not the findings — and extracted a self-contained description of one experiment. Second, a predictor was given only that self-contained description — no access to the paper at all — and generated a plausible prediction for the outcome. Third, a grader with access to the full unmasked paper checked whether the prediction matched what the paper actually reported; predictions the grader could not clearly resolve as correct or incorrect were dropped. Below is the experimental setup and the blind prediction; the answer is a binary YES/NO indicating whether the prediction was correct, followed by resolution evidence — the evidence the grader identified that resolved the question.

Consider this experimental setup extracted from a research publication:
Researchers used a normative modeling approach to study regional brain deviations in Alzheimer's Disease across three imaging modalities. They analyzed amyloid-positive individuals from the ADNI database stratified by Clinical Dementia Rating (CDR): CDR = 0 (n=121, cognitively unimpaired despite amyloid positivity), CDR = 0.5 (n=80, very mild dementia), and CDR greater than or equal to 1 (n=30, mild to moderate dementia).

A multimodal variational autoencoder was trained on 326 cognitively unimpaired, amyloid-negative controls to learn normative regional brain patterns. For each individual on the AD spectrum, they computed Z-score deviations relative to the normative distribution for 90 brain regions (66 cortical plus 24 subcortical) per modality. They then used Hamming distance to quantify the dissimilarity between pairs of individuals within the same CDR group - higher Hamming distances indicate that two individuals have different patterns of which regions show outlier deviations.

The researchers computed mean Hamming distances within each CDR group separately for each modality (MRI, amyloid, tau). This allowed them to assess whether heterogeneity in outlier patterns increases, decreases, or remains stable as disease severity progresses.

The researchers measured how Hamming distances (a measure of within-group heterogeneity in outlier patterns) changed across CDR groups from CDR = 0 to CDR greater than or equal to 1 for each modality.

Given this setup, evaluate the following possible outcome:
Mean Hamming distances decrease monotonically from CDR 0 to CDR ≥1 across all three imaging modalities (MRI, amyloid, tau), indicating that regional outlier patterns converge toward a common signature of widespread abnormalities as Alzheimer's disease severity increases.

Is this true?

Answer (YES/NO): NO